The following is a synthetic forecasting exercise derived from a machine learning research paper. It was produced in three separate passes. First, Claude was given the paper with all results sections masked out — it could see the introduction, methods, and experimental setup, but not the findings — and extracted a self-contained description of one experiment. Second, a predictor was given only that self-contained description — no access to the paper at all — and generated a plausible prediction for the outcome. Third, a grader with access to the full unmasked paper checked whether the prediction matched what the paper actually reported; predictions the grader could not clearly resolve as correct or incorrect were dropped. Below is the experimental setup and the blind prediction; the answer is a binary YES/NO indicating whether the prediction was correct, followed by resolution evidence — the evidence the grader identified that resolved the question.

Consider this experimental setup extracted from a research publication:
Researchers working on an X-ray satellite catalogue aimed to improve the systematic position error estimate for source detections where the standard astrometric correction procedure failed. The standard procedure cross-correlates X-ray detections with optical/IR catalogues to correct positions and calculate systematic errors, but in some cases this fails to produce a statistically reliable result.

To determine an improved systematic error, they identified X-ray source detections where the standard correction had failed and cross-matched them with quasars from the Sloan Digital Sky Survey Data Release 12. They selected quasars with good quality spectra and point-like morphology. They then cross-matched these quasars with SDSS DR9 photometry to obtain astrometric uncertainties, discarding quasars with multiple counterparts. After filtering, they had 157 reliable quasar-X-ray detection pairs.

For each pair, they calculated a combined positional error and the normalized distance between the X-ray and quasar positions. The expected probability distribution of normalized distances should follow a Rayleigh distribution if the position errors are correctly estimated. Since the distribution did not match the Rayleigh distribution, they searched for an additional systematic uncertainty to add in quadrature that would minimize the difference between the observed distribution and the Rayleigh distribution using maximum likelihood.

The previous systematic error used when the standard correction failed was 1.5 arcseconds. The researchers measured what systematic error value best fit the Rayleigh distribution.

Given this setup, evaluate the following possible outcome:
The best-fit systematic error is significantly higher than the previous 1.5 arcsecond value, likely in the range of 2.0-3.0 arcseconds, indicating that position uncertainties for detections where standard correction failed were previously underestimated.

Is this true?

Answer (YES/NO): NO